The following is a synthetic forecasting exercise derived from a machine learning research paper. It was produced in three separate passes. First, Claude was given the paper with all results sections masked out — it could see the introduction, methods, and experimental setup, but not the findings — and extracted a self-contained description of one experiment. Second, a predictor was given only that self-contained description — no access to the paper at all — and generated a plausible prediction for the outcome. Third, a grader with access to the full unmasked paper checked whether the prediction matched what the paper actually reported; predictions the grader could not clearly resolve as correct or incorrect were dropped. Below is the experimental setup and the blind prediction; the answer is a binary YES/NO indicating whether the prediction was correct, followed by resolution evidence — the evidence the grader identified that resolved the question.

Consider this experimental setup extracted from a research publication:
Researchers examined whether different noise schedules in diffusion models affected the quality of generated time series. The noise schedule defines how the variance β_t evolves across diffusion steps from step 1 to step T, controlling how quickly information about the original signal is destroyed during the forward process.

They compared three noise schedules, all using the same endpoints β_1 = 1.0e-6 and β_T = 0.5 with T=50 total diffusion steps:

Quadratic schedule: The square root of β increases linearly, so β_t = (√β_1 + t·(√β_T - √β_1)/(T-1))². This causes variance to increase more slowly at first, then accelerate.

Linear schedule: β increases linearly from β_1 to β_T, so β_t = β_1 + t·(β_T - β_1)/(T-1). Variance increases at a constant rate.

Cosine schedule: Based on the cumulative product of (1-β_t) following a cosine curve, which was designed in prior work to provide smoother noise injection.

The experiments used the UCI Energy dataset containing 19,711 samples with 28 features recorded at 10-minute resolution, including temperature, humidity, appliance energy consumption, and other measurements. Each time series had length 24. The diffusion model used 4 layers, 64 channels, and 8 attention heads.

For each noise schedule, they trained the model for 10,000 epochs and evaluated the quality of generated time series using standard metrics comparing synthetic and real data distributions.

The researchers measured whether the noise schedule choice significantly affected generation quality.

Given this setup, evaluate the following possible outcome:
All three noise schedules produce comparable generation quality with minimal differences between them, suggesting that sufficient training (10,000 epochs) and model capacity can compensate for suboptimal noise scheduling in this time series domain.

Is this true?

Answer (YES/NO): NO